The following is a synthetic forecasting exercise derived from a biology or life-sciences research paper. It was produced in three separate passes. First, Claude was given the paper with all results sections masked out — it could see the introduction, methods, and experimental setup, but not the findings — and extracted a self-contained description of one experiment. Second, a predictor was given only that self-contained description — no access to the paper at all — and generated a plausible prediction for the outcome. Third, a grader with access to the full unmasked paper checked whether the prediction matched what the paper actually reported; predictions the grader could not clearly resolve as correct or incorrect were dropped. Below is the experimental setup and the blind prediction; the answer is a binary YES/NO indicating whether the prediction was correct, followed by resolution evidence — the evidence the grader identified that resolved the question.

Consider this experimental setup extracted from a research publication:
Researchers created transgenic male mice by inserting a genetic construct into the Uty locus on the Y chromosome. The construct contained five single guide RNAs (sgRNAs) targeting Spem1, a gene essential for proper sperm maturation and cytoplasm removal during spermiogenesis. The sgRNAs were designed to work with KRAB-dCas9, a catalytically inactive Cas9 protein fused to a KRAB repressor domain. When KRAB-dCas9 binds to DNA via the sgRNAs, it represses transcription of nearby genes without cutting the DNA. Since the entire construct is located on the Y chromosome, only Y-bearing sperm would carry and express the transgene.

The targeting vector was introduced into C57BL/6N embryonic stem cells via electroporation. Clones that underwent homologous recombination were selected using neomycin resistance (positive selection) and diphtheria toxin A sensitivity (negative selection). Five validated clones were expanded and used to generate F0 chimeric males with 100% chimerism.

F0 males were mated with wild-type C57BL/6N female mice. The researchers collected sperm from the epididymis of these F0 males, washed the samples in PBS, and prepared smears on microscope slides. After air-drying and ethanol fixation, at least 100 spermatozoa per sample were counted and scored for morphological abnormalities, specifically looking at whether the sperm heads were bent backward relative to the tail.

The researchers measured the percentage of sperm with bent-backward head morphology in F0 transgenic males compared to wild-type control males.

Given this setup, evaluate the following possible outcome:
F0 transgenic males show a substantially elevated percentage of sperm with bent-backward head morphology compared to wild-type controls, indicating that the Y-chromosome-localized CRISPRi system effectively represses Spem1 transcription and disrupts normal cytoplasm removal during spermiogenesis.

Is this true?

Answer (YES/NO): YES